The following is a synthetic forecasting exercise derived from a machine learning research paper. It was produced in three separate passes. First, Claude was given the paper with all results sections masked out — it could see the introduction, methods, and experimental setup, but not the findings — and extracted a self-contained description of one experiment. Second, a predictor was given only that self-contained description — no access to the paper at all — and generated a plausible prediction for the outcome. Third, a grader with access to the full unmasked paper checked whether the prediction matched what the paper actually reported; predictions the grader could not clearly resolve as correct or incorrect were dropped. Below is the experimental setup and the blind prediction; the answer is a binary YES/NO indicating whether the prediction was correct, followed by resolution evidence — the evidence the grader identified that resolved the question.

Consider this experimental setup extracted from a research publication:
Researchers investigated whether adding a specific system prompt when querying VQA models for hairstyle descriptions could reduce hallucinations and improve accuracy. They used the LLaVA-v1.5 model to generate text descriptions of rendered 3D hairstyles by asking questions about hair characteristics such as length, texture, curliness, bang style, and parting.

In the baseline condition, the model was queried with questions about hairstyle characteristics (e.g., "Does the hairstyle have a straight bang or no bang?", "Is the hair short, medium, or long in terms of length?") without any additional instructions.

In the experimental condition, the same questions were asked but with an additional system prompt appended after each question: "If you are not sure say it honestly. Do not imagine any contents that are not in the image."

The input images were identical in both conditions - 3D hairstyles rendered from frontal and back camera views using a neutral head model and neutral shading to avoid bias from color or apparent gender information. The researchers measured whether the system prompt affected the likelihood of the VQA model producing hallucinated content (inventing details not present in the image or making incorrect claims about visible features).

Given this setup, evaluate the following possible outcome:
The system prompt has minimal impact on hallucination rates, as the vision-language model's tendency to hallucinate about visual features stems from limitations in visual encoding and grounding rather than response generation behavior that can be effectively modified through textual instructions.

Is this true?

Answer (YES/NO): NO